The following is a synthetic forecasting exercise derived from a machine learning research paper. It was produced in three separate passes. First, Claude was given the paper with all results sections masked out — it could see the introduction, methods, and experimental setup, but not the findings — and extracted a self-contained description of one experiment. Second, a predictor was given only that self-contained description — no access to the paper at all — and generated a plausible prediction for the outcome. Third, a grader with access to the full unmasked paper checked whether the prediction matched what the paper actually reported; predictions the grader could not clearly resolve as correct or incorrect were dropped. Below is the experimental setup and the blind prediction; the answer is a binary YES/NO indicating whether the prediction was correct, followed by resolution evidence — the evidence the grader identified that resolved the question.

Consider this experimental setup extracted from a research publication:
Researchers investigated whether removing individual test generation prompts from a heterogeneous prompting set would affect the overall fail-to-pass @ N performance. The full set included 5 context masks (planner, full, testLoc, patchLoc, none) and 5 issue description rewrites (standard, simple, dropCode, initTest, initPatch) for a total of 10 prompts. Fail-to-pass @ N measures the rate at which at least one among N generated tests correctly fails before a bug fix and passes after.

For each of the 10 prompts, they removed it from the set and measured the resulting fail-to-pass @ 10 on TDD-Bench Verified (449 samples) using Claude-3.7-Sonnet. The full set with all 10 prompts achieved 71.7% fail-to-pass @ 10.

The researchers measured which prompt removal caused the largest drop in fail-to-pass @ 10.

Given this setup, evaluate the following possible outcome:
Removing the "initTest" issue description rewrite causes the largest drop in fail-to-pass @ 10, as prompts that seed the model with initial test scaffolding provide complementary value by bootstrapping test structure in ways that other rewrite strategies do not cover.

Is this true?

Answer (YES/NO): NO